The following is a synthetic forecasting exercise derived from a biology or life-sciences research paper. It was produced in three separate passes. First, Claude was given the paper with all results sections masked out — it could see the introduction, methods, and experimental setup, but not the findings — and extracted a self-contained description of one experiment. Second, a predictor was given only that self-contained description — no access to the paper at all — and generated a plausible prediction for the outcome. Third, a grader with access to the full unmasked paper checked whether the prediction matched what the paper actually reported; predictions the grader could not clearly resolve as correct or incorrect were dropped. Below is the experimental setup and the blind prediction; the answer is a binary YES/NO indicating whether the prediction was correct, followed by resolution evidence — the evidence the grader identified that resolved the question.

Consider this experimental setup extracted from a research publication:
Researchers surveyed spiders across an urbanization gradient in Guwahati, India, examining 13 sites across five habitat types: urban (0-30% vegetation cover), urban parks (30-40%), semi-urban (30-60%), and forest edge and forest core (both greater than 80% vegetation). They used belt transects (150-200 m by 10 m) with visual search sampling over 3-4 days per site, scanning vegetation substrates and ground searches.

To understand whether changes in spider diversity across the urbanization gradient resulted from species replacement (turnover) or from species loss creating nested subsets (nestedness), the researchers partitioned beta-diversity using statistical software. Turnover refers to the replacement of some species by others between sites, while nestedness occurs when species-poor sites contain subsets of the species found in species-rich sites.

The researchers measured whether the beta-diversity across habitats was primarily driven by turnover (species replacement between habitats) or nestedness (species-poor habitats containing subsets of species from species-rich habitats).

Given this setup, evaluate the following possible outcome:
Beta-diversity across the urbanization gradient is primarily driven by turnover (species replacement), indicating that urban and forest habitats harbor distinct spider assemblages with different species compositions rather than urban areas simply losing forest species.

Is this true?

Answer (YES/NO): YES